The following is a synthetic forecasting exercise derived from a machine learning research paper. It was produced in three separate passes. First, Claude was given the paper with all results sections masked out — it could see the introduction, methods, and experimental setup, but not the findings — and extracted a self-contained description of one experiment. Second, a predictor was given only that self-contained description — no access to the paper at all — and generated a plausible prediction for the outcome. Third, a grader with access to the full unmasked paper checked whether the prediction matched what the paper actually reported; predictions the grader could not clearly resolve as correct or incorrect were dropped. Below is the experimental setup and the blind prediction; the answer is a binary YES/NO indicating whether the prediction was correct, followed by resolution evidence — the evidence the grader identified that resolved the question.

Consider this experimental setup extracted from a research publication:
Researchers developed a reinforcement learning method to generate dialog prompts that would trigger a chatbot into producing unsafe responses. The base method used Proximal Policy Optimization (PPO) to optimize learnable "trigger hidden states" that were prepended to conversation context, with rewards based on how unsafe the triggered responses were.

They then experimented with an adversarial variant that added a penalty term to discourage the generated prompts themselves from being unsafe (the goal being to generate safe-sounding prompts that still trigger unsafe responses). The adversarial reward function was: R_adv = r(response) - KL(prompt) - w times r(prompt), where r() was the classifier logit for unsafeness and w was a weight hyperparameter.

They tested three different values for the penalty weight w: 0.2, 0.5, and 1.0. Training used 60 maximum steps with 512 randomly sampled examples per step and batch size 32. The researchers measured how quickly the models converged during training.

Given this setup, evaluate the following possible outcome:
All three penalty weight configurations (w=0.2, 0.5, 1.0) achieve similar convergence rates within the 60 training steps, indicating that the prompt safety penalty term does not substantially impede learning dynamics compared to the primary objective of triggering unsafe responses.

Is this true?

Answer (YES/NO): NO